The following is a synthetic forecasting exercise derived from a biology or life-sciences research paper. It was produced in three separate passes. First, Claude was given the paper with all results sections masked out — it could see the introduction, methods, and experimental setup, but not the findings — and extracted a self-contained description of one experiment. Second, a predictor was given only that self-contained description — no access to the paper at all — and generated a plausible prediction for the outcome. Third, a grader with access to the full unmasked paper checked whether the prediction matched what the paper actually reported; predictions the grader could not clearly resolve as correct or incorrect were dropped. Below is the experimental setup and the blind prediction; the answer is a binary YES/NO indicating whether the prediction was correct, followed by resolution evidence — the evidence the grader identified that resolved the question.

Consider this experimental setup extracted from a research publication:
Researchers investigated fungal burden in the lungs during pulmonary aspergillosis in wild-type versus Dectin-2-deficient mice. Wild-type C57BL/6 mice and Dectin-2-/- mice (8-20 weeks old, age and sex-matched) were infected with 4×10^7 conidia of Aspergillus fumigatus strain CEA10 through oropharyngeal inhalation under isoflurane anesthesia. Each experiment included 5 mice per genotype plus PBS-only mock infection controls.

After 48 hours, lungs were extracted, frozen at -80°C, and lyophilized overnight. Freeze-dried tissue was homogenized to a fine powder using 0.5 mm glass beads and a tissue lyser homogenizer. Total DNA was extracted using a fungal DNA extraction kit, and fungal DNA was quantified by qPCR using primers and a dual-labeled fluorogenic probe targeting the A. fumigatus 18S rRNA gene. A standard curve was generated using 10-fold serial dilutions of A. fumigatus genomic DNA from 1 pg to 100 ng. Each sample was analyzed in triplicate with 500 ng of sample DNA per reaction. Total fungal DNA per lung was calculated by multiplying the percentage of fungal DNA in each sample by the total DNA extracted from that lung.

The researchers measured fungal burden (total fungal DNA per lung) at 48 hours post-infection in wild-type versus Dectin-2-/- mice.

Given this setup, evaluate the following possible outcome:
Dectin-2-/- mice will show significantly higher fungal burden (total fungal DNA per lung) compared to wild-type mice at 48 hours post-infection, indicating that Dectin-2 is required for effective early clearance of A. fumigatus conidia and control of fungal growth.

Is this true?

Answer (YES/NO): NO